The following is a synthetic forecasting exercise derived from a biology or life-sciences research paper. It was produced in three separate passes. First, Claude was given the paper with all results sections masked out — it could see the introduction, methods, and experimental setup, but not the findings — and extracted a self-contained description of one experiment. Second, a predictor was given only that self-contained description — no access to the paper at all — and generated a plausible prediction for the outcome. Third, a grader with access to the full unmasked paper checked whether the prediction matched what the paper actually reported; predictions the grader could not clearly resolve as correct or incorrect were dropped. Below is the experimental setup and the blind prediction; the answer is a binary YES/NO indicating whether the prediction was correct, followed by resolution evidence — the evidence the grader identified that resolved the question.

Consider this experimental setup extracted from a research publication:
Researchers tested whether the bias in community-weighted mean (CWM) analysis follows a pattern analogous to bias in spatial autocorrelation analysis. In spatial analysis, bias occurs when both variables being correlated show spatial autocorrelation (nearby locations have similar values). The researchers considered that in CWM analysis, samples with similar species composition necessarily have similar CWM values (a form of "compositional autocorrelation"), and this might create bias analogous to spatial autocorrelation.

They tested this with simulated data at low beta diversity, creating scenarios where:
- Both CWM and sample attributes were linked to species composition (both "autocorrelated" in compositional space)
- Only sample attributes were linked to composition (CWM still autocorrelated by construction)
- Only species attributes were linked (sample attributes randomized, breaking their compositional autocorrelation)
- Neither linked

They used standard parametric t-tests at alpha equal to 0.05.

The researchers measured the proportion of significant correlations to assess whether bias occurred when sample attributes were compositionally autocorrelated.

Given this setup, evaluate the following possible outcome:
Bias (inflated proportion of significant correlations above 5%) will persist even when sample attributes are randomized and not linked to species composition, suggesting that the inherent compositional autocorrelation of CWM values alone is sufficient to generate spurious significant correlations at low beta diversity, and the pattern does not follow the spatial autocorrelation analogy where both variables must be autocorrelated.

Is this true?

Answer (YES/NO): NO